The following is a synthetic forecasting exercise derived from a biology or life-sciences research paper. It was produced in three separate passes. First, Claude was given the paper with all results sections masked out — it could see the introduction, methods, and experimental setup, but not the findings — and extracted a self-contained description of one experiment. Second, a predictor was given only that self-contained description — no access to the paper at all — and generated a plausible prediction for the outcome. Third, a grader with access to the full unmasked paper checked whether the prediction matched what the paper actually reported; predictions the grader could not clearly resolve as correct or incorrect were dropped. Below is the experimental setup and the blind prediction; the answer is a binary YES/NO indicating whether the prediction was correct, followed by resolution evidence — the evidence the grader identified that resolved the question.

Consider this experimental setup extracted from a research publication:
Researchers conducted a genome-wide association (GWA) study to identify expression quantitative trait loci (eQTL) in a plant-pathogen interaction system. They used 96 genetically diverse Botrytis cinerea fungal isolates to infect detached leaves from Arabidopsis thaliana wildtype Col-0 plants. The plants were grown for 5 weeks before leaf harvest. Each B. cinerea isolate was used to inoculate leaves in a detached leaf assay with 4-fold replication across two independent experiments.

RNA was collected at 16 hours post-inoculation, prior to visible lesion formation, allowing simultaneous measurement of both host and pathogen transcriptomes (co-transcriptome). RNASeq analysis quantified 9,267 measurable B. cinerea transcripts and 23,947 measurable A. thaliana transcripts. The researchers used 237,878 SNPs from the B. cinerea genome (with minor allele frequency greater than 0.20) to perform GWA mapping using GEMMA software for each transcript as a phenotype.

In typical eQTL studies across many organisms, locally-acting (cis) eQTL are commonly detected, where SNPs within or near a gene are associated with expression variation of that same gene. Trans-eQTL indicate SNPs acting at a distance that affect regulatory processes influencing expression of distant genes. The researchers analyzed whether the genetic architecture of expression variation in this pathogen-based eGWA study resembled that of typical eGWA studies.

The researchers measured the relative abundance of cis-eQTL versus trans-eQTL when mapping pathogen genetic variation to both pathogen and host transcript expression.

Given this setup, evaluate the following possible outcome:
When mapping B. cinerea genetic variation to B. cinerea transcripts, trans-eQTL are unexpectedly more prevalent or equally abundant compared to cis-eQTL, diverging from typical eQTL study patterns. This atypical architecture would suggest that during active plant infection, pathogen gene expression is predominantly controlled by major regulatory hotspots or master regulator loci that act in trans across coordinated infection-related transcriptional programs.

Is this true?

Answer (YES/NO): YES